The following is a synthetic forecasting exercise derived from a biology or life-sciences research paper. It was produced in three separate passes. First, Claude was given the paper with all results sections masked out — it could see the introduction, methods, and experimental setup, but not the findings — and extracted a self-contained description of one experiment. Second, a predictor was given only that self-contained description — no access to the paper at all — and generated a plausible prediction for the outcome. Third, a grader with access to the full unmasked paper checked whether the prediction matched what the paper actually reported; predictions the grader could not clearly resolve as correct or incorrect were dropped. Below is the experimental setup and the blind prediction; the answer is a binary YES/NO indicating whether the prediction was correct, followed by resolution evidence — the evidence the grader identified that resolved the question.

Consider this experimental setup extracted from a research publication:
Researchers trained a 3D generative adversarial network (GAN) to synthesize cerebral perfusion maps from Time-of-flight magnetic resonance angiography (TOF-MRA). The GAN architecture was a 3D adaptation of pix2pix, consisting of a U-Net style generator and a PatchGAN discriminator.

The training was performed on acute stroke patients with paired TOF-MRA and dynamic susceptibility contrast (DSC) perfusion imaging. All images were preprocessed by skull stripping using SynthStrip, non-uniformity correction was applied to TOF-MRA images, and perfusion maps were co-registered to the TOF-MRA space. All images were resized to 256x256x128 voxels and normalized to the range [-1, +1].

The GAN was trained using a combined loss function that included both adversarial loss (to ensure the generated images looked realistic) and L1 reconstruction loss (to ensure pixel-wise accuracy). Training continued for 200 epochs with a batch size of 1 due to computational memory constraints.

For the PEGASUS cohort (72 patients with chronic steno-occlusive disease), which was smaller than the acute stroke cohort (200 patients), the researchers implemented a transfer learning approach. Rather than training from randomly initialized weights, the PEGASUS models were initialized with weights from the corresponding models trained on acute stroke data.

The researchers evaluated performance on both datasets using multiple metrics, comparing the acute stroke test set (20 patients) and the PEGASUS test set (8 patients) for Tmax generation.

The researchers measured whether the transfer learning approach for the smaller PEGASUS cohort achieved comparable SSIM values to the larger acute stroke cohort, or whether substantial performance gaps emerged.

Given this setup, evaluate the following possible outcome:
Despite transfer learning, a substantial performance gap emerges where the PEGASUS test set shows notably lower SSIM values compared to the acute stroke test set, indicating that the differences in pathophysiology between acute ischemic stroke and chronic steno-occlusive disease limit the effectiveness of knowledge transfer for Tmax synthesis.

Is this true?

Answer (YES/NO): NO